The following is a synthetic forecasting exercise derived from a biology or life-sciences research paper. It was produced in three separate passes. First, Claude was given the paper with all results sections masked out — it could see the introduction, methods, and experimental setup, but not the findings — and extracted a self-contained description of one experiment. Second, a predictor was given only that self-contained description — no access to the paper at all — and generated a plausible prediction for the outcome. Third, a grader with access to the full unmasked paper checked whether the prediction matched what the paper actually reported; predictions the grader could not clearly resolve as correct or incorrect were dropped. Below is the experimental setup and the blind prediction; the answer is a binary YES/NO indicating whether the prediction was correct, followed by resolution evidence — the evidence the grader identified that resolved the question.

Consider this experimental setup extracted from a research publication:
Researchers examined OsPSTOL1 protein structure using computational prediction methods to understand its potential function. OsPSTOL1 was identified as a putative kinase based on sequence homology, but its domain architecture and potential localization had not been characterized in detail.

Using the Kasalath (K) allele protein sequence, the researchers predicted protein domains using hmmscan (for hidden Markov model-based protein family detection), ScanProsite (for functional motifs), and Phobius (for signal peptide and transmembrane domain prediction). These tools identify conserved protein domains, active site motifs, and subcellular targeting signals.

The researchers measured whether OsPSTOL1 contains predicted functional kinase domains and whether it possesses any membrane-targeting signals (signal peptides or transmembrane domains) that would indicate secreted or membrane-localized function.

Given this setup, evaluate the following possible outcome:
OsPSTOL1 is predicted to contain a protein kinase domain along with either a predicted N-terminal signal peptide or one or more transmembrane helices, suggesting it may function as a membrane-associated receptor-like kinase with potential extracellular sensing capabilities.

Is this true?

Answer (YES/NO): NO